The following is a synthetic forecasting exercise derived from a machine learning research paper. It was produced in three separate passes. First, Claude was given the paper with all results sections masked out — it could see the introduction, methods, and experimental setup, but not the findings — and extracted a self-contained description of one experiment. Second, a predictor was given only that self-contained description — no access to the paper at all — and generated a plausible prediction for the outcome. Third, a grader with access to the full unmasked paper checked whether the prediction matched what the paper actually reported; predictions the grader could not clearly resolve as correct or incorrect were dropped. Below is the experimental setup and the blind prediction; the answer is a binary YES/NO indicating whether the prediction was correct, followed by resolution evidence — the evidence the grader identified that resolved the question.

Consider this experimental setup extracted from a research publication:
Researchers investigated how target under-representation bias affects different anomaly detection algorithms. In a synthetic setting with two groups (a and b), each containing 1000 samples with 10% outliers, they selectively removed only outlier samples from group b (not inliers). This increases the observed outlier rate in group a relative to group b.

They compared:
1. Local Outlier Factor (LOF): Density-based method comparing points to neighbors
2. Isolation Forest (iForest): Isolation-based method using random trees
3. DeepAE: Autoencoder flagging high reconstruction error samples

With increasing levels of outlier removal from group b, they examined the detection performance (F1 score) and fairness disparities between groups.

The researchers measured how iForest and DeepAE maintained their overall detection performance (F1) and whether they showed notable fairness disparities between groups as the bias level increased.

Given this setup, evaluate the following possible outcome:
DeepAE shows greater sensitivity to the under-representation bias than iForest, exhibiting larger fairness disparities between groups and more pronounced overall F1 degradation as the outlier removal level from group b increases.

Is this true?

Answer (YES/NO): NO